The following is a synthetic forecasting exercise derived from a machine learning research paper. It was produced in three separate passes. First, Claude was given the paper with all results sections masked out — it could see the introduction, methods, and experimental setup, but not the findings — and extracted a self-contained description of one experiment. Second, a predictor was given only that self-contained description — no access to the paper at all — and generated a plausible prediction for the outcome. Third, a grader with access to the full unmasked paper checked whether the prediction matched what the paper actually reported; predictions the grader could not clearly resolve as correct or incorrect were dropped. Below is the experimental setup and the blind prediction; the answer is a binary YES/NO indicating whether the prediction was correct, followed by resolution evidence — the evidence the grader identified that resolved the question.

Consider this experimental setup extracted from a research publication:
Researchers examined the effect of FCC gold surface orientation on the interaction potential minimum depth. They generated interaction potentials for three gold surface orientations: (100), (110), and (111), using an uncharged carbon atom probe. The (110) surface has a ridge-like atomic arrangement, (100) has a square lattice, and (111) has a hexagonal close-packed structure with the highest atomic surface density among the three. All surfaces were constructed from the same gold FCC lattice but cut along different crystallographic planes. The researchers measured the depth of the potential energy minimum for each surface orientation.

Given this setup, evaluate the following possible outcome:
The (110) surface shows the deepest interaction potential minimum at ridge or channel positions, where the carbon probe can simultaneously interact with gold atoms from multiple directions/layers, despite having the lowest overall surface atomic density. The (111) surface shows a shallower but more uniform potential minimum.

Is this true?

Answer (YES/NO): NO